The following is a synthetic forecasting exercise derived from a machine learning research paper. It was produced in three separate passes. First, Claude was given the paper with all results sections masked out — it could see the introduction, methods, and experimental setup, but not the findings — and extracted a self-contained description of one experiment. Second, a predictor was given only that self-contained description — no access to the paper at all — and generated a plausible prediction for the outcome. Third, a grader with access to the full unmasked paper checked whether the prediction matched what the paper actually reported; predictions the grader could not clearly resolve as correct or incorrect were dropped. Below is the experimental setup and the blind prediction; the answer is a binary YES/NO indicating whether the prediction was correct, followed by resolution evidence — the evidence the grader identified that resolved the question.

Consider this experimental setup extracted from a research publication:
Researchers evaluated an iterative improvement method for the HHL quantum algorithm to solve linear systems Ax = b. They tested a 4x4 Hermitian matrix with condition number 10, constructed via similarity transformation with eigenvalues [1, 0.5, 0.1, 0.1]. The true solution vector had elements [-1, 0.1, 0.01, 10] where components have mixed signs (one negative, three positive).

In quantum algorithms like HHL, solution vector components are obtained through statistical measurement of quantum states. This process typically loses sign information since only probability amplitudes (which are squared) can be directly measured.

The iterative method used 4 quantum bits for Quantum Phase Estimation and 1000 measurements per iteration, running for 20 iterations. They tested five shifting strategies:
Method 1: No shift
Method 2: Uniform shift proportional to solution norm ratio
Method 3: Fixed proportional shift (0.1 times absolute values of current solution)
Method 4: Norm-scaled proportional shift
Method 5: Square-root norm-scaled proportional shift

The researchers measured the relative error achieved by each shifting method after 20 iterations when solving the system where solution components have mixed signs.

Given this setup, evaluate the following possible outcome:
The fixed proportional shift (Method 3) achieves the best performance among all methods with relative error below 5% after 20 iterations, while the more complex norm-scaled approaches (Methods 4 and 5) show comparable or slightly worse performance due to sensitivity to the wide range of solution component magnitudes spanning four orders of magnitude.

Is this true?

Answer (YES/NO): NO